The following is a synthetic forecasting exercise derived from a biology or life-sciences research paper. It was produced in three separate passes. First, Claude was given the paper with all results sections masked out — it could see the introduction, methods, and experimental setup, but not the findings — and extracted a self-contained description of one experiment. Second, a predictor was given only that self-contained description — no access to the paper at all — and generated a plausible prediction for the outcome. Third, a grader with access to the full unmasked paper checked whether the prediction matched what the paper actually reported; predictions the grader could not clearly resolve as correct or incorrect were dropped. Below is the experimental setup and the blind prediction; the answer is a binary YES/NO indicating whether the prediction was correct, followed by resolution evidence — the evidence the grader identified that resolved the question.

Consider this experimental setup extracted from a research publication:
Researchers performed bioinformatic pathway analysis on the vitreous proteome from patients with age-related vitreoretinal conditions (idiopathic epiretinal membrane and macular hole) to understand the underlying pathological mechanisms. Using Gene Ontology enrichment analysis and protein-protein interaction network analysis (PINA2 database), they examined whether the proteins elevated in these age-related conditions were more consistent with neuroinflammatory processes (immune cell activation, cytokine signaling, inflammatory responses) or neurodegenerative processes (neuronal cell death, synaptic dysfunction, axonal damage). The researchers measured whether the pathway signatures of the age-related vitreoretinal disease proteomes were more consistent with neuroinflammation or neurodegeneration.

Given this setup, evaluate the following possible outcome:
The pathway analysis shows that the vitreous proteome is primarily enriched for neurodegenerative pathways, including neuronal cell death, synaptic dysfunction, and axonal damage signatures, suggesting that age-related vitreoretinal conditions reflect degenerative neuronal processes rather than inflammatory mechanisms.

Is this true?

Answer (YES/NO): YES